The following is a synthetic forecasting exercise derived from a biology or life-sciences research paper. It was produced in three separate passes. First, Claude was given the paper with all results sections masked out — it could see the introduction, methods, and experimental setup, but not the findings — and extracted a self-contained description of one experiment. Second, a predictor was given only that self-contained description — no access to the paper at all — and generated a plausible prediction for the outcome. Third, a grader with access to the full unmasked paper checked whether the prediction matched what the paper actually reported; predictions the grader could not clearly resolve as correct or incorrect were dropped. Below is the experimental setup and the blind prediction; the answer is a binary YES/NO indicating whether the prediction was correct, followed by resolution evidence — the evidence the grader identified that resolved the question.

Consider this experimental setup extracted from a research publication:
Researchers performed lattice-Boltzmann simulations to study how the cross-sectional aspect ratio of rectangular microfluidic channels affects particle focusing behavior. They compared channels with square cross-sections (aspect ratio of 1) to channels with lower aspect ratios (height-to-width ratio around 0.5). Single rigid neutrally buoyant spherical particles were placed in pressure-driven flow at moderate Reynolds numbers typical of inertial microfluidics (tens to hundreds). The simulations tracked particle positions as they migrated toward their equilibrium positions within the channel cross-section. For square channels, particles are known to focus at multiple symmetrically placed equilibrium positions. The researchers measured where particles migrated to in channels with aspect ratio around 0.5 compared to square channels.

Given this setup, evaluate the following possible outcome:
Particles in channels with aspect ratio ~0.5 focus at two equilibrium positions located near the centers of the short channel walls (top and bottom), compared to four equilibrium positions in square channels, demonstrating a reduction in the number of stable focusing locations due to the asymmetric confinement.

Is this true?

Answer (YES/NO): YES